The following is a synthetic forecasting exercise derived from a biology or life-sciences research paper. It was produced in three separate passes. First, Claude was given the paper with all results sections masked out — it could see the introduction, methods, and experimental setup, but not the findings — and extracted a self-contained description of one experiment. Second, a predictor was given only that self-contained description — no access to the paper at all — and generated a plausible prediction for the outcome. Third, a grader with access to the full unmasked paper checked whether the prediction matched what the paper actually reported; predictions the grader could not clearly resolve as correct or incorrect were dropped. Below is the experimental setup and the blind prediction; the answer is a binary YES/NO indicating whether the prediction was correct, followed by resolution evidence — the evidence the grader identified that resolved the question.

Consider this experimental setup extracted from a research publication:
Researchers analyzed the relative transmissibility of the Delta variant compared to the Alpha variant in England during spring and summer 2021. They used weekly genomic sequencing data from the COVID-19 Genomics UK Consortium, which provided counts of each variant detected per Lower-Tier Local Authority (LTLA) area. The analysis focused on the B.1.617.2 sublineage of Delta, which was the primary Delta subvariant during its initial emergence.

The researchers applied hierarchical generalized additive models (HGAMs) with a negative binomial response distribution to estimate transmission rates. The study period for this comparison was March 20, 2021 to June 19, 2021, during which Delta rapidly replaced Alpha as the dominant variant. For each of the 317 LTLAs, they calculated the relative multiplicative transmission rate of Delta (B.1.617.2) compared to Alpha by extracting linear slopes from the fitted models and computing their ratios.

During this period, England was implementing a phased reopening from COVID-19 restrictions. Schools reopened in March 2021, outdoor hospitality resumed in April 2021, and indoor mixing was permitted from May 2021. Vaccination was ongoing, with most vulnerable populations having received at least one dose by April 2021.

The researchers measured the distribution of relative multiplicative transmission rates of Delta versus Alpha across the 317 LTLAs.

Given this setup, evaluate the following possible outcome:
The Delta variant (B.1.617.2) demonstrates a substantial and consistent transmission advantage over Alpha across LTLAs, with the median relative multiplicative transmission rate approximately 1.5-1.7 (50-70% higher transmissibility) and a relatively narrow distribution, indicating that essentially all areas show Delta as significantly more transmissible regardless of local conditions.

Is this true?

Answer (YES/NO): NO